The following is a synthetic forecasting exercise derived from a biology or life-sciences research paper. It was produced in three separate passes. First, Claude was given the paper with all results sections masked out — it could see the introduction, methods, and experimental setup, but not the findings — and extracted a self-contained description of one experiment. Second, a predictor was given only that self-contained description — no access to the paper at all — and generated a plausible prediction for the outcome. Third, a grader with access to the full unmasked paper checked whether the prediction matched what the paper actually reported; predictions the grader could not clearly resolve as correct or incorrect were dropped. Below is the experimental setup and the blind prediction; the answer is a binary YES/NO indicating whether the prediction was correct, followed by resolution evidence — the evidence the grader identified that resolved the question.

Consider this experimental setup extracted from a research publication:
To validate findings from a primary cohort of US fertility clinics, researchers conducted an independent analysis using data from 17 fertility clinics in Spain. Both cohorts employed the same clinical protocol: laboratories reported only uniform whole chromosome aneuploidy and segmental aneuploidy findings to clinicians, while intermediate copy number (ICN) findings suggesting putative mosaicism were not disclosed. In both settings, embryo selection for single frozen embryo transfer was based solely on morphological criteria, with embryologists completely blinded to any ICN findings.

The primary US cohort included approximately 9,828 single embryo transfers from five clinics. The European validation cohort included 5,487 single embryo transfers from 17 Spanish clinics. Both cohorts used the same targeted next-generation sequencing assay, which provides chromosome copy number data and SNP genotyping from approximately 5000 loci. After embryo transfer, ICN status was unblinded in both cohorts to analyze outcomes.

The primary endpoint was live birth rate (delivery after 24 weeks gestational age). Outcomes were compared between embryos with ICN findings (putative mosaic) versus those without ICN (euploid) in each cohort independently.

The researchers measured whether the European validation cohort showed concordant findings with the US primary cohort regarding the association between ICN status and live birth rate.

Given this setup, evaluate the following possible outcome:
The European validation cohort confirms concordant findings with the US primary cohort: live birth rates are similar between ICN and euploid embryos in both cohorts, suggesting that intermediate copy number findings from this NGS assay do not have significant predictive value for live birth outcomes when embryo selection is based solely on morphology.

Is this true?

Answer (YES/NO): YES